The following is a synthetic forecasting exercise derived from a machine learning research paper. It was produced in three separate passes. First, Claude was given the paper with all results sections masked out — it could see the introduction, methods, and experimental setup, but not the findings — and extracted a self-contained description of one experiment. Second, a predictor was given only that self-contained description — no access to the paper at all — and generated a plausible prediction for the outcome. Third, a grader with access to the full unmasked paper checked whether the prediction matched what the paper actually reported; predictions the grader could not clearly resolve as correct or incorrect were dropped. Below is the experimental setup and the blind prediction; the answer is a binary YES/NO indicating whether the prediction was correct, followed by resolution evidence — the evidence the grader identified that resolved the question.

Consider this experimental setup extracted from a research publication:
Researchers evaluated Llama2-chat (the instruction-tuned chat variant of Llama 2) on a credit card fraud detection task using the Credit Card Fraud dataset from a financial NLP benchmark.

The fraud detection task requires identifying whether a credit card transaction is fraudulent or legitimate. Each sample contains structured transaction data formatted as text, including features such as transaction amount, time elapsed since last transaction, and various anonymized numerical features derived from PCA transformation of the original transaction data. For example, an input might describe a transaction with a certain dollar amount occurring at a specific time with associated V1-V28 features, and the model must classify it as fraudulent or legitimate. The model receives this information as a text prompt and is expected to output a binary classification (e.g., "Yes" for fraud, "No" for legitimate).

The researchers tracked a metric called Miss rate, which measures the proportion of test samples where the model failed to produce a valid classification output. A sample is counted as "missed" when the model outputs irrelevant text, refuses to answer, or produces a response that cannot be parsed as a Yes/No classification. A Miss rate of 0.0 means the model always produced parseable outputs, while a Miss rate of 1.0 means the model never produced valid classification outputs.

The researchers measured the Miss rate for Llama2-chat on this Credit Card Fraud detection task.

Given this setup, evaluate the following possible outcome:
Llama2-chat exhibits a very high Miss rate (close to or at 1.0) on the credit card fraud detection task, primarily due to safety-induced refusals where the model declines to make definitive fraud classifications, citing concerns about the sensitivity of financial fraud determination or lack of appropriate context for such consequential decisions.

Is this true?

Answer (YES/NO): YES